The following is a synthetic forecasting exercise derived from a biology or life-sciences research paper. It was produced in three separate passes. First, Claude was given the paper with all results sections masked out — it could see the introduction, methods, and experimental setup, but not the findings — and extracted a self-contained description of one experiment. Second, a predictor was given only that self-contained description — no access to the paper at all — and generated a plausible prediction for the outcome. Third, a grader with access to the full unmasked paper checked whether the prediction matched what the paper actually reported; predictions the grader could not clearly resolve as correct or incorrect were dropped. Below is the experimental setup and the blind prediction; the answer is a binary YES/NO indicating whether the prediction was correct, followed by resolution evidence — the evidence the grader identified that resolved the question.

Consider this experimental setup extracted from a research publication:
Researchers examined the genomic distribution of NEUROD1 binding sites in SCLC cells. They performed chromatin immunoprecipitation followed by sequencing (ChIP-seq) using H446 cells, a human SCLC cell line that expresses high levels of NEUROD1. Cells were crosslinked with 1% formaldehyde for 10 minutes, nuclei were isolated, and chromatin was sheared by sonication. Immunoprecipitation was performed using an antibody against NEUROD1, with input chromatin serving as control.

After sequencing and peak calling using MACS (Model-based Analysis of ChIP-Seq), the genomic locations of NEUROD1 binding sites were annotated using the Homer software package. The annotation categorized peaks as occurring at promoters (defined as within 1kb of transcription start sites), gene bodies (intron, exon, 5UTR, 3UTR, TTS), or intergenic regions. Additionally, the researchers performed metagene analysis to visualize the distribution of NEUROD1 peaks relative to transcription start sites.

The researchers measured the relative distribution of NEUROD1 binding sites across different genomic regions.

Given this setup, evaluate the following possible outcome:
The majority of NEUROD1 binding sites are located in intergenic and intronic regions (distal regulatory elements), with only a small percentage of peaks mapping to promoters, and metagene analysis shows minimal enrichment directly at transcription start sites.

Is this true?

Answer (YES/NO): NO